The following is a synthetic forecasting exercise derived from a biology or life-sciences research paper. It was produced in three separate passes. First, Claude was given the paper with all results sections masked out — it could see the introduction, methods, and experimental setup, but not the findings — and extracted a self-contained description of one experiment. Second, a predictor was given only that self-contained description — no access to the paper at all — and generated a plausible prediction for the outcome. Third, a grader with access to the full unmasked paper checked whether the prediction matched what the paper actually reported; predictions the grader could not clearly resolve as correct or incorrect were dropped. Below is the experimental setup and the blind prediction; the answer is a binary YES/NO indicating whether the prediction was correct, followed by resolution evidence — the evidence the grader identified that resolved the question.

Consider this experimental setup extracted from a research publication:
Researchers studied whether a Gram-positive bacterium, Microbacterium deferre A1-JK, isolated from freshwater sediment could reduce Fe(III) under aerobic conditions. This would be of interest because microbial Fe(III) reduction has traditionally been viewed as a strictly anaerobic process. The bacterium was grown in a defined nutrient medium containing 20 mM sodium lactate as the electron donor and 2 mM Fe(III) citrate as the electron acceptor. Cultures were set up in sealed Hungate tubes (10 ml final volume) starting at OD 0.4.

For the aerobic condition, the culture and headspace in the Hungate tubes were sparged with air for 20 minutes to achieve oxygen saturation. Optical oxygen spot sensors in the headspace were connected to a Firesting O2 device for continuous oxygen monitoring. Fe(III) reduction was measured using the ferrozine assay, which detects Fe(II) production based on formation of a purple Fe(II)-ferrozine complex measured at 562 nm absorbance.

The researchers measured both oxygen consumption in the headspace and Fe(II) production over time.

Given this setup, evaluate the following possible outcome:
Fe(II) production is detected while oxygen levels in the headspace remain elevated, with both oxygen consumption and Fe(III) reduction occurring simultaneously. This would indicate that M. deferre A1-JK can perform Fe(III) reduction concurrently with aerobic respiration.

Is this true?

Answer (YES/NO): YES